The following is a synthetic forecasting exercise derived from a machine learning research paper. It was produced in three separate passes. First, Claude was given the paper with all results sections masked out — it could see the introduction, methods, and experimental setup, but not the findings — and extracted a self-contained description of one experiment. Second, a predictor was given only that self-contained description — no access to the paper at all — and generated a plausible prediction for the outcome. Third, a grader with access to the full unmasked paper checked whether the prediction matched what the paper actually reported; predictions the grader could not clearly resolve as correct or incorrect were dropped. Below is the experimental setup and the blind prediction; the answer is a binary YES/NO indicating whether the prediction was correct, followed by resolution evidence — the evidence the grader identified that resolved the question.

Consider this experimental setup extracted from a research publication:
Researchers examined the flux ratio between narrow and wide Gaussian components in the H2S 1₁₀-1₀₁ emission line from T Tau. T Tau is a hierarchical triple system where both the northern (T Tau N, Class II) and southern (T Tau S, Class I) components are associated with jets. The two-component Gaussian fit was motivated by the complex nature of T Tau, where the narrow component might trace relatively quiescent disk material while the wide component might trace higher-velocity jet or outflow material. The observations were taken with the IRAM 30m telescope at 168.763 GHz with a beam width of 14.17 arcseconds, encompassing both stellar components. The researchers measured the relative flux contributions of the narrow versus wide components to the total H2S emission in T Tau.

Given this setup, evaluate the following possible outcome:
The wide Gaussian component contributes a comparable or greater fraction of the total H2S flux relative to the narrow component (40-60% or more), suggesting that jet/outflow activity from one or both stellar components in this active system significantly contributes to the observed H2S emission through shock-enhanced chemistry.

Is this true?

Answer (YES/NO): YES